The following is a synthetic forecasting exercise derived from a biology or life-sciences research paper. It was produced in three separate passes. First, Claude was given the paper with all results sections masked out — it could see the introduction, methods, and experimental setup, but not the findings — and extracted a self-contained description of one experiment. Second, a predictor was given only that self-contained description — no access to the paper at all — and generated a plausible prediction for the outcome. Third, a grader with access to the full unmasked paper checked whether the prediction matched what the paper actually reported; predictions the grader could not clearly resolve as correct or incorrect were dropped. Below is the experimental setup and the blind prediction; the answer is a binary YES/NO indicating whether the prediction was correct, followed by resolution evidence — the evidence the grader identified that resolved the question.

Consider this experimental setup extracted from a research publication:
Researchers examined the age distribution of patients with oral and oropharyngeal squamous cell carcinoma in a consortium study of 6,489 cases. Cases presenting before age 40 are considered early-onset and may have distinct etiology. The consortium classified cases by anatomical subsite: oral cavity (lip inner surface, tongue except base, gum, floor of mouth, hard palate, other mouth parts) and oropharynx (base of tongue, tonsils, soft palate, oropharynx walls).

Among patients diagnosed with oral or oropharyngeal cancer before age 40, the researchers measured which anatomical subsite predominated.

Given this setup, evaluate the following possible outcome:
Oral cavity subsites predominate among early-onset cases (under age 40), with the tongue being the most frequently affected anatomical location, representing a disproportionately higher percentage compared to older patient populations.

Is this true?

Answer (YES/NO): NO